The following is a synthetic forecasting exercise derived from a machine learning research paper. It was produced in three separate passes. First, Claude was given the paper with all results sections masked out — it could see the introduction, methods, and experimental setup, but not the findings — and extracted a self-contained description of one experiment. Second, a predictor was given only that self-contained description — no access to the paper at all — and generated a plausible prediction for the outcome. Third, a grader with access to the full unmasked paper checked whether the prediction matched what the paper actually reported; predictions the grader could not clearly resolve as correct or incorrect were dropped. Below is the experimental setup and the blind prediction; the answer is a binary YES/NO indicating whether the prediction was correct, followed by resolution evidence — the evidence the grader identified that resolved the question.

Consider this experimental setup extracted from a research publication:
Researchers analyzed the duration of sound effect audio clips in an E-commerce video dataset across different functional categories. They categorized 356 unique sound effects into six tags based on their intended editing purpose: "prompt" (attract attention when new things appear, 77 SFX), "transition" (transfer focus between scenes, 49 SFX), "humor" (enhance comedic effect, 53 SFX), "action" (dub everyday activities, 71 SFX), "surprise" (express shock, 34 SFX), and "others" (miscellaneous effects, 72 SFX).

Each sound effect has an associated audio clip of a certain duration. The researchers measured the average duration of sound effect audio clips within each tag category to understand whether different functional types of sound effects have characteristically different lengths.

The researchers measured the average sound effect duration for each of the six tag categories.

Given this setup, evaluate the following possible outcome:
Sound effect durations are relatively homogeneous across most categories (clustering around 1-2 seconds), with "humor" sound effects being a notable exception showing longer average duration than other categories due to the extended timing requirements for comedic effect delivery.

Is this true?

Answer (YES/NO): NO